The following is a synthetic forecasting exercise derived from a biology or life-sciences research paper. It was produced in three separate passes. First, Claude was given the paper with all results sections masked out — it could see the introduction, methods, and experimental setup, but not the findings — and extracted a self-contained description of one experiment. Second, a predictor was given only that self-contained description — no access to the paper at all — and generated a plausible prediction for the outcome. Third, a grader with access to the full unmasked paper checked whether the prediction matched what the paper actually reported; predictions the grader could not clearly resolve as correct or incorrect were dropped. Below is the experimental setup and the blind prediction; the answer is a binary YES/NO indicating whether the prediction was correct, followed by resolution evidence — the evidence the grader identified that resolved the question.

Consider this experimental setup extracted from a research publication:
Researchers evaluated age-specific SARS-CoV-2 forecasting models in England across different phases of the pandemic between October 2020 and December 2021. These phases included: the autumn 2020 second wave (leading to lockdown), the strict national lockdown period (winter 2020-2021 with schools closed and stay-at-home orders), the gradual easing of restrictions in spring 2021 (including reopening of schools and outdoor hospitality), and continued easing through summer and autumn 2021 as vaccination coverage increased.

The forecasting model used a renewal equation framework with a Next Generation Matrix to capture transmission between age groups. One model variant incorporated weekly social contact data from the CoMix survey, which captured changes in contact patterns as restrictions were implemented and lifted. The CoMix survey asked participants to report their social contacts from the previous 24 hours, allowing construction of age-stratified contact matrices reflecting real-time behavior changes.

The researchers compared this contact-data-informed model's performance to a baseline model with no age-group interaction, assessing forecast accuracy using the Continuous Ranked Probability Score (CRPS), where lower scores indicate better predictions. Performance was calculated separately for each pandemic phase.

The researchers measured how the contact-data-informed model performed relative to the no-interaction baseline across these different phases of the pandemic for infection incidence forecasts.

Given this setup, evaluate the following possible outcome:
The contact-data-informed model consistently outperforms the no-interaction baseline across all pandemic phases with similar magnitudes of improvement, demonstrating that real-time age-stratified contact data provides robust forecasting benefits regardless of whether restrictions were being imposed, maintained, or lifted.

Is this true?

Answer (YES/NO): NO